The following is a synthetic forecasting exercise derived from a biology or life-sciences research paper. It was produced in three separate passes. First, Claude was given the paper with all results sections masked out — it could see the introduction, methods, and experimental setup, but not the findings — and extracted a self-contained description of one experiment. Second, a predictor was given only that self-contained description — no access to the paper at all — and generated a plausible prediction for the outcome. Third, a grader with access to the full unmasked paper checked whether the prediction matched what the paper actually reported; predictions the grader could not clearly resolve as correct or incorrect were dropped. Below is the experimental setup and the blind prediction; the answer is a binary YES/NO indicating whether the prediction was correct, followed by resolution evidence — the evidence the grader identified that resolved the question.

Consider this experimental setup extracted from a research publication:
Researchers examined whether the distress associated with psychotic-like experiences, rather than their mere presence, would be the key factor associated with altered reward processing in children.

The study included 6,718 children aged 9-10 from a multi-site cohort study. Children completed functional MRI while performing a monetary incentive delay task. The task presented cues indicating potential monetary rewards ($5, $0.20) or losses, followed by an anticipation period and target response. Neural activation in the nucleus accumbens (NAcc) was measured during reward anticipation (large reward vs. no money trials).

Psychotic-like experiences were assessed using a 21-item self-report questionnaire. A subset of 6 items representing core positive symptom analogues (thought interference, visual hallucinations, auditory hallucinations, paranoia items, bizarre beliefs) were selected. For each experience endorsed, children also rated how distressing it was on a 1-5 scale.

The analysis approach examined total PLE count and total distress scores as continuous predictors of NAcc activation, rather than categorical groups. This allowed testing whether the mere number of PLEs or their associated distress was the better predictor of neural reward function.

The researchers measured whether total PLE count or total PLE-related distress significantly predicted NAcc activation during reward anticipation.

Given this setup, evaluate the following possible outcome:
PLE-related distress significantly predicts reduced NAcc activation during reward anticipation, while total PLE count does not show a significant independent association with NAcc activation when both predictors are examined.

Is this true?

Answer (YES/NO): NO